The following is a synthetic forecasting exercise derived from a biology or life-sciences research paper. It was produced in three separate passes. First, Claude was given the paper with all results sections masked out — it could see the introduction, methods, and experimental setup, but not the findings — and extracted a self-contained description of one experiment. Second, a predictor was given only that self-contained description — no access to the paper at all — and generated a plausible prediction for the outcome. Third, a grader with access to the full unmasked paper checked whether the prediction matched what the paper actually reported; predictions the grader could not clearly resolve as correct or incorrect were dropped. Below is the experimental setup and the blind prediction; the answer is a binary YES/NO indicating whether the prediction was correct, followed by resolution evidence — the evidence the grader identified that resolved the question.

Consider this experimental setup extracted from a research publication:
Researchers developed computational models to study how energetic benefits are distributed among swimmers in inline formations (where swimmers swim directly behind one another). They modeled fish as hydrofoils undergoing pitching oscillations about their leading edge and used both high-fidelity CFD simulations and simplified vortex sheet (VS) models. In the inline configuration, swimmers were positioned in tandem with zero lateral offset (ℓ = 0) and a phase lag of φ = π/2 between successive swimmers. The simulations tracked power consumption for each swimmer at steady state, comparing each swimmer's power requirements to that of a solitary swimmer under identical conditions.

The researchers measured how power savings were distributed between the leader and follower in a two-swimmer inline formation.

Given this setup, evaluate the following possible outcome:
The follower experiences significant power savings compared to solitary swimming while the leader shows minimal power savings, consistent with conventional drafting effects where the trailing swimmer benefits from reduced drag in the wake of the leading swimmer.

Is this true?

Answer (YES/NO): YES